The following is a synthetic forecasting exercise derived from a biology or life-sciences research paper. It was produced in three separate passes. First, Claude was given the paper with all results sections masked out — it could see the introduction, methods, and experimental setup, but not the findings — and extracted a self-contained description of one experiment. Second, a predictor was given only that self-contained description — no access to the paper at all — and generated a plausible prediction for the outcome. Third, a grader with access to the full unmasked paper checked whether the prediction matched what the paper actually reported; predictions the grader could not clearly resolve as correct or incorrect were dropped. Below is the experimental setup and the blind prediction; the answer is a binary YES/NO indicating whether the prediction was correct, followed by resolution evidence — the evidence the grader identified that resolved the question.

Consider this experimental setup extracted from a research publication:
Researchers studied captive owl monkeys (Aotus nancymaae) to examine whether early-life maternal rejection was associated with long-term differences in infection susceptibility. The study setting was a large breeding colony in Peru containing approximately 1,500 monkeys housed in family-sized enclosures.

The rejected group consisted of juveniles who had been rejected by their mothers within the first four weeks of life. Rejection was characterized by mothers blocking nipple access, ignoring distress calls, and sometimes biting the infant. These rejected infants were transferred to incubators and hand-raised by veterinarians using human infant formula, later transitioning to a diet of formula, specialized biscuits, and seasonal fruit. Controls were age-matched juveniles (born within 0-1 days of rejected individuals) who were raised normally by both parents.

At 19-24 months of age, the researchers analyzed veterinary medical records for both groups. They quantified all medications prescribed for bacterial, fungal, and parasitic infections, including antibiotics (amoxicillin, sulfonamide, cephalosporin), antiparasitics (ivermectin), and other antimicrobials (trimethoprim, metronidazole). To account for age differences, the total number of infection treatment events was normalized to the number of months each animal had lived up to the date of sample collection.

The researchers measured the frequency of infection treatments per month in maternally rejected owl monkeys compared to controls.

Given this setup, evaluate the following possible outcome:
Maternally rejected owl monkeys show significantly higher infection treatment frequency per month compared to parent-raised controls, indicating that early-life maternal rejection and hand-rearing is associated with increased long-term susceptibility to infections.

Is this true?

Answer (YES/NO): YES